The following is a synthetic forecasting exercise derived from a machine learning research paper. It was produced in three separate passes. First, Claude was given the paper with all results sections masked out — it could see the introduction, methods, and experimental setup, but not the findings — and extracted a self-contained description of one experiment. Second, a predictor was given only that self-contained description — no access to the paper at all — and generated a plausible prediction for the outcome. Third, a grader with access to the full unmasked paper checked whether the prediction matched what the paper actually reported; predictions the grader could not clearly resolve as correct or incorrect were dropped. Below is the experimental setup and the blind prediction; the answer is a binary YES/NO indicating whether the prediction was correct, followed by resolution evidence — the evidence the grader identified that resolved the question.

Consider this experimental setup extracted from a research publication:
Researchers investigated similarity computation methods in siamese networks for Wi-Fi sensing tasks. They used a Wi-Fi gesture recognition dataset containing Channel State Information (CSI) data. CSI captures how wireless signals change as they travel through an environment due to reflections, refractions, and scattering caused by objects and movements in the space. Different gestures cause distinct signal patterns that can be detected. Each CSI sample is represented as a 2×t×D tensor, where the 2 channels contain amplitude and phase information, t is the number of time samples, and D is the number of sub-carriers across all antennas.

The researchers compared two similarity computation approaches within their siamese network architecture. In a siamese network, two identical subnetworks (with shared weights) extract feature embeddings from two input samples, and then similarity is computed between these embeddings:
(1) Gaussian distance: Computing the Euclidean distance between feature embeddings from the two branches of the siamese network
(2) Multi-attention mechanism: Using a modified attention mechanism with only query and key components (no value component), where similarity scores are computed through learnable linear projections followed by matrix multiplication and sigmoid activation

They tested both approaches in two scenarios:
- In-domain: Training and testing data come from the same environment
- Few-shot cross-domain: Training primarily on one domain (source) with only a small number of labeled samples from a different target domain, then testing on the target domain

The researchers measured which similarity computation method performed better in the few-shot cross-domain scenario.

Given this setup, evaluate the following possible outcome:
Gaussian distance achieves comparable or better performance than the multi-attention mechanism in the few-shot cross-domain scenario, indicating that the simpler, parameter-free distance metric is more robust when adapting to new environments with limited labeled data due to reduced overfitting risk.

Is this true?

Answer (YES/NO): YES